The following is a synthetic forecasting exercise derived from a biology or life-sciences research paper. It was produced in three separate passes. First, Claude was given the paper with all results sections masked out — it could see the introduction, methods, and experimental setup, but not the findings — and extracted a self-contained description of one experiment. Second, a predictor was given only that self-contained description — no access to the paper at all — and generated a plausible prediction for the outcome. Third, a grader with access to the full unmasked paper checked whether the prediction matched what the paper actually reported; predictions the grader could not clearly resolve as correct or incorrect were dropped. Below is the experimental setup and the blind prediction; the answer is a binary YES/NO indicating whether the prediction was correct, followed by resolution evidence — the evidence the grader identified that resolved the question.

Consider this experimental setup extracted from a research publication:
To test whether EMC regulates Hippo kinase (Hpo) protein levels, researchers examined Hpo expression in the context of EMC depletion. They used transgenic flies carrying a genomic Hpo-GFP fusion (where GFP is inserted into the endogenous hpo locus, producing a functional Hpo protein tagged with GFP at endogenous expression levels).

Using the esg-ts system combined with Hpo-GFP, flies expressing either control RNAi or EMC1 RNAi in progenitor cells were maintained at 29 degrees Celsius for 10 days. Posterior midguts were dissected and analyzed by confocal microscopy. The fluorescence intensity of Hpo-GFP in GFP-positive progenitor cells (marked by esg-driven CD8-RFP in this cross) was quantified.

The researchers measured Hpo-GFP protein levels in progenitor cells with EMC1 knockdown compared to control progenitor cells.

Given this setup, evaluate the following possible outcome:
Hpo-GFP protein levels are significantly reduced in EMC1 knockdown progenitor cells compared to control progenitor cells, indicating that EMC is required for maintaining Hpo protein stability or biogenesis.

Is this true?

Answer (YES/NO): YES